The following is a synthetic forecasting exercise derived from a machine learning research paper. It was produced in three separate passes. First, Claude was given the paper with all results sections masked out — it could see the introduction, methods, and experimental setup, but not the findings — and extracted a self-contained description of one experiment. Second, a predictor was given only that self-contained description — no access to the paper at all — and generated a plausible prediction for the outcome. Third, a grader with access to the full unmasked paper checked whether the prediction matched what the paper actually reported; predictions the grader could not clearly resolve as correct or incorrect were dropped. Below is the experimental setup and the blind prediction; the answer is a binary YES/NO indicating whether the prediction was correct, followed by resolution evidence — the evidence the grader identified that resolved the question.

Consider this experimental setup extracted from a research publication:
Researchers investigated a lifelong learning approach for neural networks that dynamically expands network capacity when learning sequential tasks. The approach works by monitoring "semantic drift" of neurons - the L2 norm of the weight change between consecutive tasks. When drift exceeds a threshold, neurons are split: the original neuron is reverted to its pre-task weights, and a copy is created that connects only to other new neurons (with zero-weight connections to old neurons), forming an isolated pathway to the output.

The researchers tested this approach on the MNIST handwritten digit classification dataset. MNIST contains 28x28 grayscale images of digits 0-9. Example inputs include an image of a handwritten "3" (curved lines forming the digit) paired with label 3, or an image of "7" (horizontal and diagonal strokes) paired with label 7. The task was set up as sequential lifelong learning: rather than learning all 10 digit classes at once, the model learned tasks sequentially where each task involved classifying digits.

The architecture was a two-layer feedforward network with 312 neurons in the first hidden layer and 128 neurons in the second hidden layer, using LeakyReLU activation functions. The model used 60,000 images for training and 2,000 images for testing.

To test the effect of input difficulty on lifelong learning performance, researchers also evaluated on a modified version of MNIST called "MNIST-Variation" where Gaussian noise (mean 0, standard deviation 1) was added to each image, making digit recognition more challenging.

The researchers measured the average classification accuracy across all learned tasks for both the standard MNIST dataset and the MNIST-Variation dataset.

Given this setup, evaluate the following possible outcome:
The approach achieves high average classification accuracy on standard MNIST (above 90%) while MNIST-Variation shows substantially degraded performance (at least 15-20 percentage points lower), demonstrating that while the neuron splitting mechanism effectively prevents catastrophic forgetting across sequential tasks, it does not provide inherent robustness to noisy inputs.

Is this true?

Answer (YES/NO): NO